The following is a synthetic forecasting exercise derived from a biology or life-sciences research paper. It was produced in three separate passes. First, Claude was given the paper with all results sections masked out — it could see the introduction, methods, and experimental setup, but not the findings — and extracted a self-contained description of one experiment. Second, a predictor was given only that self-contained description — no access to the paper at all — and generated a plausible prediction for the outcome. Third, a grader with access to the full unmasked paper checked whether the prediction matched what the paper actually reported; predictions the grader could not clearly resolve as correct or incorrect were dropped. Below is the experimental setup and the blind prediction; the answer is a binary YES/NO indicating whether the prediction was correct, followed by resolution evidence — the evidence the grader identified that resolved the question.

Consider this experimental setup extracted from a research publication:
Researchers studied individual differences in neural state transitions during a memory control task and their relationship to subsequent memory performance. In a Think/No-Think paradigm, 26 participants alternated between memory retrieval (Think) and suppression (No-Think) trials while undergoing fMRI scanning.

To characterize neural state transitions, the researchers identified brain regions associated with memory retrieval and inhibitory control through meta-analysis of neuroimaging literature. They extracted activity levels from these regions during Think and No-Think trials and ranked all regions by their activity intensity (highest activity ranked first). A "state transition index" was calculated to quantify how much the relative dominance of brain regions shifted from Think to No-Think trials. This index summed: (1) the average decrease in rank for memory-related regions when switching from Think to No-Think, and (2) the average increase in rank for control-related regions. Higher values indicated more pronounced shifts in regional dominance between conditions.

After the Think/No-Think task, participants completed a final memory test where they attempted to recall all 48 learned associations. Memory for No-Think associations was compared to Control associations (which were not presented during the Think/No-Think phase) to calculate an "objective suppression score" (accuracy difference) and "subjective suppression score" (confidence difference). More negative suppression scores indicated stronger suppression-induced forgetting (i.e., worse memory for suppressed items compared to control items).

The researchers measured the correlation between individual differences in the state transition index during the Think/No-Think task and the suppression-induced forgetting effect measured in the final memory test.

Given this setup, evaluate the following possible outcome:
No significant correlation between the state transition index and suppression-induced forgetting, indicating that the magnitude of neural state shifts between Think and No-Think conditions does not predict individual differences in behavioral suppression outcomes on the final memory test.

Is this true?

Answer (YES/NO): NO